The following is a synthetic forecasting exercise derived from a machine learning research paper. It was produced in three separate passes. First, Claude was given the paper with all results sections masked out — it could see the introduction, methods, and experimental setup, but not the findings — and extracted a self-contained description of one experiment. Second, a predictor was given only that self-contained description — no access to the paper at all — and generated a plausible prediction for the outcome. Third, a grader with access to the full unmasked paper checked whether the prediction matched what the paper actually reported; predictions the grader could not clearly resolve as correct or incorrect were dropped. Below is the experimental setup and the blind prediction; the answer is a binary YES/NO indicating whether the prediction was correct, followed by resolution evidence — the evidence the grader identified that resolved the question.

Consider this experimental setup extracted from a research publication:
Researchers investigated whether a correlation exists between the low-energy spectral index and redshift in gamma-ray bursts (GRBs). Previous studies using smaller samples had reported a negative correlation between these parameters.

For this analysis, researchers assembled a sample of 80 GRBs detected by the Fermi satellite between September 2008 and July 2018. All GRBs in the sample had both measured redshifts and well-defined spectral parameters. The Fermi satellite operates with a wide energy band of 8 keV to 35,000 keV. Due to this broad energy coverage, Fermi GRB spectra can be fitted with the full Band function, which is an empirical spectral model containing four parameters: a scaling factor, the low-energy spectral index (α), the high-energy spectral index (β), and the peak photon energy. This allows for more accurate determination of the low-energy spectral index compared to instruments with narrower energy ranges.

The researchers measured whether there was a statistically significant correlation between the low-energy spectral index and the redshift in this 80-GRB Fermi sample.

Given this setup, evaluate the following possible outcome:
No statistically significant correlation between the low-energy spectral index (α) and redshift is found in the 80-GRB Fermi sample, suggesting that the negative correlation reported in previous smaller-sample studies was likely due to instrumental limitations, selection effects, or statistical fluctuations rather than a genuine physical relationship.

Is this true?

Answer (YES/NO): NO